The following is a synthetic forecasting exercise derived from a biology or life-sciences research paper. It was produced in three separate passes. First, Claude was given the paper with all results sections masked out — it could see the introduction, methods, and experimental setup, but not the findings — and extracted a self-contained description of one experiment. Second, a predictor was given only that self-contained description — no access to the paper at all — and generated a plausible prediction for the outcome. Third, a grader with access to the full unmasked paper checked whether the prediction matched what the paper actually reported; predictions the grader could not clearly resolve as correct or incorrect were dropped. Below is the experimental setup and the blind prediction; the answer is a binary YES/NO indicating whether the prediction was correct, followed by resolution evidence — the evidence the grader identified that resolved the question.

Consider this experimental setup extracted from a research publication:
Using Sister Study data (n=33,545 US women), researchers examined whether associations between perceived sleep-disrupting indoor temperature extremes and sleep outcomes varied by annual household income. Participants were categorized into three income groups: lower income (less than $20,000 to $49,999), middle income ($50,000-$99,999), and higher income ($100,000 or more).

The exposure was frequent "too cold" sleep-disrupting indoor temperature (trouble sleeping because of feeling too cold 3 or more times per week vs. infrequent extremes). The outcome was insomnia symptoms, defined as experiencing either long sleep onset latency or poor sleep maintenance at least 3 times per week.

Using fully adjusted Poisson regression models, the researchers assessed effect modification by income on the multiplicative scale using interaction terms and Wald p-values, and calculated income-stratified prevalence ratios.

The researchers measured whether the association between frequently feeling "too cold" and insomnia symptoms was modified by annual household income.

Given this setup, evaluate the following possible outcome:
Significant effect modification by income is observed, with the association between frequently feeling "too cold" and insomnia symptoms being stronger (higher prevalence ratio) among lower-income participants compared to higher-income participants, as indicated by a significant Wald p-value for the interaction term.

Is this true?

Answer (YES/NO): NO